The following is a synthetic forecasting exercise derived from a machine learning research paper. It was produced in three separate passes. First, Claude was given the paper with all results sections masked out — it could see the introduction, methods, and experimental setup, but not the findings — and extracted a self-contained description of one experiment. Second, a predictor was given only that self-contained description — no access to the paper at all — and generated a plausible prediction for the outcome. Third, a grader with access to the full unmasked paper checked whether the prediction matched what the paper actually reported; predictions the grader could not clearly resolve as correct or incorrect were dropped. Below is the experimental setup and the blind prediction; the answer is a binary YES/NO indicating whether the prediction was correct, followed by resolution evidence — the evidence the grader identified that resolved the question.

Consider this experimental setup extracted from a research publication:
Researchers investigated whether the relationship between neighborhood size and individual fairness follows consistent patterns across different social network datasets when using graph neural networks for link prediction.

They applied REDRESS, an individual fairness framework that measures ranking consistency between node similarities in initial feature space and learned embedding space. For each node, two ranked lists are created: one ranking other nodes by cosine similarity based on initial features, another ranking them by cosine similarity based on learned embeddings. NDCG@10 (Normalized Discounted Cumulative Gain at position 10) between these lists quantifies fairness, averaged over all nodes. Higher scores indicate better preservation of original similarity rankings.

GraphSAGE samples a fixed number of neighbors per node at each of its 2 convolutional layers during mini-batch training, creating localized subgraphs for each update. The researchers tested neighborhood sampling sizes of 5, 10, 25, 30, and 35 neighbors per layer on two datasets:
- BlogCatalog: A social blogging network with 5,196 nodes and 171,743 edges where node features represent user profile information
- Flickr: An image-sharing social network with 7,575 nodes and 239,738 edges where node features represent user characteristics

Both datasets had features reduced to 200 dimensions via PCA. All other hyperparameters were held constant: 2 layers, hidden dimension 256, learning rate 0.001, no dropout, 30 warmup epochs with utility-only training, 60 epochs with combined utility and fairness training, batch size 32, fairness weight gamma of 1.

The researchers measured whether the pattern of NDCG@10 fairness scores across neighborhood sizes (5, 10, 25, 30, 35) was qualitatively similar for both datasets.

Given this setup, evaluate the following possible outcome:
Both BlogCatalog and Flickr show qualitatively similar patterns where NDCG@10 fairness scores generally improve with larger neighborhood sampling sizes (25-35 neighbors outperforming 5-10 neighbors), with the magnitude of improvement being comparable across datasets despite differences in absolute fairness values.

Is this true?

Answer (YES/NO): NO